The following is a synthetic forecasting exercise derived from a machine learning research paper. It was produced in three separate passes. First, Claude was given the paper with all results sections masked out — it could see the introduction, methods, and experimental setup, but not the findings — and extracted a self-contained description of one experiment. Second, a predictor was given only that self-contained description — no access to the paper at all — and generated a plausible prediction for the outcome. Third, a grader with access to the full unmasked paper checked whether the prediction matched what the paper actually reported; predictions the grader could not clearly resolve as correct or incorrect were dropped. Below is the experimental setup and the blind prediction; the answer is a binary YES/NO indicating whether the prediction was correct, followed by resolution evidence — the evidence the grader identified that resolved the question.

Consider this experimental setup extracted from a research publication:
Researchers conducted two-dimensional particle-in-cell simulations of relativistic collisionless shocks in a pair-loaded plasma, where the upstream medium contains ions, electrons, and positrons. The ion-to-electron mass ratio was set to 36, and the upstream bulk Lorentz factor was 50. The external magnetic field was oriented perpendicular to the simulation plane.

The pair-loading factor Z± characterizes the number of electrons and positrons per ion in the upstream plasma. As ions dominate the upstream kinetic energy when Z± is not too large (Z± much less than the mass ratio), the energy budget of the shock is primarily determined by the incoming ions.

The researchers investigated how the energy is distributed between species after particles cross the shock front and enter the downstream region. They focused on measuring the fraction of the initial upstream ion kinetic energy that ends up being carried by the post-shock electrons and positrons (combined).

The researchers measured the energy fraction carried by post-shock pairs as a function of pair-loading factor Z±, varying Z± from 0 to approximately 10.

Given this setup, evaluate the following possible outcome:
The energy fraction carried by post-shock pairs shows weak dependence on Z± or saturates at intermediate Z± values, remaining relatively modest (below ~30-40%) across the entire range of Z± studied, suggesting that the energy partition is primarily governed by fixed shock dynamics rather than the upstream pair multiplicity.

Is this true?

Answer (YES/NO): NO